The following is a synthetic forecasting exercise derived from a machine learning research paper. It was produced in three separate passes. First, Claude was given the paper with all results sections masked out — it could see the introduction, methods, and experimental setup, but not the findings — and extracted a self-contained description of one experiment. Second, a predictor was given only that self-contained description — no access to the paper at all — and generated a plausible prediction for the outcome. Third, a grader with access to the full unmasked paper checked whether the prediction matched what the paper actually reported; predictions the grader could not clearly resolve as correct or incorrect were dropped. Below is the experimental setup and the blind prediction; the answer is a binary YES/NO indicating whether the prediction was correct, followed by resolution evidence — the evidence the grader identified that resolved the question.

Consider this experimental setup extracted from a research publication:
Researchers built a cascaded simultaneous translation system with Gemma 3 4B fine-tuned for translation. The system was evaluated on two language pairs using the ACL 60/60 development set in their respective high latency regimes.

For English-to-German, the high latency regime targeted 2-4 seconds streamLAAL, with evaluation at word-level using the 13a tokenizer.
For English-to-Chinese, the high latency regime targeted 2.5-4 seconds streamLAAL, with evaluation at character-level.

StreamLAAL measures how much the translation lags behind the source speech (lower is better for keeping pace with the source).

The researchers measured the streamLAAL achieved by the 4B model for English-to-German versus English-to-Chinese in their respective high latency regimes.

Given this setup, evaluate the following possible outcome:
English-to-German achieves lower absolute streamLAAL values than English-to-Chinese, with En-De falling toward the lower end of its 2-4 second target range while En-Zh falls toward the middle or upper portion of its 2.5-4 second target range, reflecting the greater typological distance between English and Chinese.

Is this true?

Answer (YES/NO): NO